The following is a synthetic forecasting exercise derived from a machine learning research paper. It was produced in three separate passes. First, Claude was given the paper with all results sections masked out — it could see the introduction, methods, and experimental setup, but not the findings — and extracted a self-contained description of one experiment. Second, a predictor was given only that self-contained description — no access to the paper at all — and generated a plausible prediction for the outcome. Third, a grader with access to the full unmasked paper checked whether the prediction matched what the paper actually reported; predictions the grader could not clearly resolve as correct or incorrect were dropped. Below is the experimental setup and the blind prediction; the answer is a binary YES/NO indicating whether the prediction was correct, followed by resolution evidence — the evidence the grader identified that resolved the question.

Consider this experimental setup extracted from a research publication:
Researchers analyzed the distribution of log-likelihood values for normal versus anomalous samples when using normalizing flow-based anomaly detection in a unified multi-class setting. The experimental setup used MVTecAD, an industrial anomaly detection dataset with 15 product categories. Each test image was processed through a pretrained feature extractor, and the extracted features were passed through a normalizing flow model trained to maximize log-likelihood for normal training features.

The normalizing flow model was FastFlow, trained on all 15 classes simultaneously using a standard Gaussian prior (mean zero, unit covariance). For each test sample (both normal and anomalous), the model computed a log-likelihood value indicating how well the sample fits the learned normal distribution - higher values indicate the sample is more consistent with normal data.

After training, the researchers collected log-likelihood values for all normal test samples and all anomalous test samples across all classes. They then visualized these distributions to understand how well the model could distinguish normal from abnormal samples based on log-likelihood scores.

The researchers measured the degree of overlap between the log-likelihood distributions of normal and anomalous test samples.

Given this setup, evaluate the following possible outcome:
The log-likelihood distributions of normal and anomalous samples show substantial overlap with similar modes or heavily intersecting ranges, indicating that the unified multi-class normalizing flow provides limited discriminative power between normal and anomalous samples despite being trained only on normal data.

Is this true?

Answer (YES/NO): YES